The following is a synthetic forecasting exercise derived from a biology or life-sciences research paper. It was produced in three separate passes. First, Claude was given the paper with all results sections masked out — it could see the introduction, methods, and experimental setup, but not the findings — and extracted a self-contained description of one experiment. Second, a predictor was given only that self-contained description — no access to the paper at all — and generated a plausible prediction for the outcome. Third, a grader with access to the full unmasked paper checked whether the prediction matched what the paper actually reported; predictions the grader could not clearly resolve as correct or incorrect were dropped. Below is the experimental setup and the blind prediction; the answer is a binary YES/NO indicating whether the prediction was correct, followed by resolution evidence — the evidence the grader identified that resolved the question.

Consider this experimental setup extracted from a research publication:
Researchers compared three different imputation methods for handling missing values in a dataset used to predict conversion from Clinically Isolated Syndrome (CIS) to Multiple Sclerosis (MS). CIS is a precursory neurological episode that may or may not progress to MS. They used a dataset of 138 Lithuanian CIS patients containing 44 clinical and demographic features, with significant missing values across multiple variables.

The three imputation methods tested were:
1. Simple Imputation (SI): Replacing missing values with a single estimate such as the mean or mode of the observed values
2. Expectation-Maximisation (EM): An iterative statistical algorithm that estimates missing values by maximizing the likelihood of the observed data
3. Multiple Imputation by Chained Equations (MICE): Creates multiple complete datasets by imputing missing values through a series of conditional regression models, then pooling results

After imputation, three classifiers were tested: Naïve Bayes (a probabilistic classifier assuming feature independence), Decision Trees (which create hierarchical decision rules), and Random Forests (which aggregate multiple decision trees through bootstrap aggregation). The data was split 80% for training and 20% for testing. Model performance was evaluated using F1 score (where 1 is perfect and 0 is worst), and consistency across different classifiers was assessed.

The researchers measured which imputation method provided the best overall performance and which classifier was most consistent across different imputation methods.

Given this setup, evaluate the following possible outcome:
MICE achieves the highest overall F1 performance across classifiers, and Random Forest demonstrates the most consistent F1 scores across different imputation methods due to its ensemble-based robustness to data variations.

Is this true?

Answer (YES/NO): NO